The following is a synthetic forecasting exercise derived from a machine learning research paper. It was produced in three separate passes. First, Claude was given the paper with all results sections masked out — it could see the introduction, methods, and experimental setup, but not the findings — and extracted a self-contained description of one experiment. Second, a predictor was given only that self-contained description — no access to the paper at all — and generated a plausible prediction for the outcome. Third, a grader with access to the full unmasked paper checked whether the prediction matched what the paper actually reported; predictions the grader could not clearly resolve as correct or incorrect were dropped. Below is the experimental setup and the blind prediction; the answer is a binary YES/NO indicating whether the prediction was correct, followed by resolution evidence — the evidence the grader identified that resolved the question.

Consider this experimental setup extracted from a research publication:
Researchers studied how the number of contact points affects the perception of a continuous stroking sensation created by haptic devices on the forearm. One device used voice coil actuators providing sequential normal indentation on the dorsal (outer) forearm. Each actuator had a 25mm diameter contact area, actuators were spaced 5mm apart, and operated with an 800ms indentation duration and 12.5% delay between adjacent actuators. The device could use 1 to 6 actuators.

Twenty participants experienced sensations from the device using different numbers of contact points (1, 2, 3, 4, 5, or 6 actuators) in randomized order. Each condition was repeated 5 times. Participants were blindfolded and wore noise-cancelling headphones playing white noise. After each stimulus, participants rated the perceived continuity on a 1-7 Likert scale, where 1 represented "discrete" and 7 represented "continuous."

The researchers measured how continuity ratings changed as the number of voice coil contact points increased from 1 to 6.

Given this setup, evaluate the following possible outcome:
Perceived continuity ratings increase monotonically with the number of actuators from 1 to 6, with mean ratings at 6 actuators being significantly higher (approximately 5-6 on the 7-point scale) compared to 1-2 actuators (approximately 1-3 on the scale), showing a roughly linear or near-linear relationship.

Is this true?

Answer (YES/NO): NO